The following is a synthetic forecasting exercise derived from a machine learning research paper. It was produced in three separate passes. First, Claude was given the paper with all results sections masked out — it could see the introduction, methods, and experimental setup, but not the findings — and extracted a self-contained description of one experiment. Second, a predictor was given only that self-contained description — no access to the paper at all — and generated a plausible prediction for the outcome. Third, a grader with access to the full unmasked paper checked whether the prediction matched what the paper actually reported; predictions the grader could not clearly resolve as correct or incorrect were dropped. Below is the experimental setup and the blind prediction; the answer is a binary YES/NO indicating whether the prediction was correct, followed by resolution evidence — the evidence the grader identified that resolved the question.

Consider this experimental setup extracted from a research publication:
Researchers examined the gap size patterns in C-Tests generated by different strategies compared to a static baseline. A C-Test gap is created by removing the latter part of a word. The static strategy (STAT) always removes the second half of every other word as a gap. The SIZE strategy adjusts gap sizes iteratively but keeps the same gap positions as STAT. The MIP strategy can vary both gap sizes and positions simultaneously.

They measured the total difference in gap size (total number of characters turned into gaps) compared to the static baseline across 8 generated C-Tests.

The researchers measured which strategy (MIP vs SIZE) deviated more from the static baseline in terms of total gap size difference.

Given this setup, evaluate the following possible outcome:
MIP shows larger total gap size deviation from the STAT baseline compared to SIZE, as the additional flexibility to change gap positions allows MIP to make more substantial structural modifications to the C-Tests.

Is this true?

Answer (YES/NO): YES